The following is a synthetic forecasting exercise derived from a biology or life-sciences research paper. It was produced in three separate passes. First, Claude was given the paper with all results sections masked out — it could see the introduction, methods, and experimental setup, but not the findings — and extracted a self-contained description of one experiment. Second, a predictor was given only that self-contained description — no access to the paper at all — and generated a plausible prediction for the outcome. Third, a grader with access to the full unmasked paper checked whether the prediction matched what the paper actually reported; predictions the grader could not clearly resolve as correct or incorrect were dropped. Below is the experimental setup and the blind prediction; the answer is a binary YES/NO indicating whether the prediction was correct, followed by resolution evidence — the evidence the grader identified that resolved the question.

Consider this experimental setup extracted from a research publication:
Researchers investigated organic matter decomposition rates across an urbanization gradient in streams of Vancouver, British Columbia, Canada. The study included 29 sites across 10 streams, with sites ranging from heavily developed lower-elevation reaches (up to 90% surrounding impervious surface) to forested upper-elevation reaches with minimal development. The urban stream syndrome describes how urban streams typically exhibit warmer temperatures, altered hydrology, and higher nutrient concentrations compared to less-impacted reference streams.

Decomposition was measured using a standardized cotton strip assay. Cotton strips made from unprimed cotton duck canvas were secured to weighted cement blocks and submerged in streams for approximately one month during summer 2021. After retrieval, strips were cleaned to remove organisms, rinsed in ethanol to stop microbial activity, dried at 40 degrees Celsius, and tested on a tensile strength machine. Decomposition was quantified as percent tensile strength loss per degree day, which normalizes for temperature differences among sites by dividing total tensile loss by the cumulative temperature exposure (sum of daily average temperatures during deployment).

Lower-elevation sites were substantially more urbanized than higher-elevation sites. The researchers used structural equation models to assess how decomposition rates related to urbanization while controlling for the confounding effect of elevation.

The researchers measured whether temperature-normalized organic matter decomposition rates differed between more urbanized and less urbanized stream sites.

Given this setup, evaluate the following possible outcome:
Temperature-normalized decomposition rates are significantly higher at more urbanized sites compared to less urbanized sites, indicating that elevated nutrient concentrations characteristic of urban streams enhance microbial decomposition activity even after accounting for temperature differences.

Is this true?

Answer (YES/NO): NO